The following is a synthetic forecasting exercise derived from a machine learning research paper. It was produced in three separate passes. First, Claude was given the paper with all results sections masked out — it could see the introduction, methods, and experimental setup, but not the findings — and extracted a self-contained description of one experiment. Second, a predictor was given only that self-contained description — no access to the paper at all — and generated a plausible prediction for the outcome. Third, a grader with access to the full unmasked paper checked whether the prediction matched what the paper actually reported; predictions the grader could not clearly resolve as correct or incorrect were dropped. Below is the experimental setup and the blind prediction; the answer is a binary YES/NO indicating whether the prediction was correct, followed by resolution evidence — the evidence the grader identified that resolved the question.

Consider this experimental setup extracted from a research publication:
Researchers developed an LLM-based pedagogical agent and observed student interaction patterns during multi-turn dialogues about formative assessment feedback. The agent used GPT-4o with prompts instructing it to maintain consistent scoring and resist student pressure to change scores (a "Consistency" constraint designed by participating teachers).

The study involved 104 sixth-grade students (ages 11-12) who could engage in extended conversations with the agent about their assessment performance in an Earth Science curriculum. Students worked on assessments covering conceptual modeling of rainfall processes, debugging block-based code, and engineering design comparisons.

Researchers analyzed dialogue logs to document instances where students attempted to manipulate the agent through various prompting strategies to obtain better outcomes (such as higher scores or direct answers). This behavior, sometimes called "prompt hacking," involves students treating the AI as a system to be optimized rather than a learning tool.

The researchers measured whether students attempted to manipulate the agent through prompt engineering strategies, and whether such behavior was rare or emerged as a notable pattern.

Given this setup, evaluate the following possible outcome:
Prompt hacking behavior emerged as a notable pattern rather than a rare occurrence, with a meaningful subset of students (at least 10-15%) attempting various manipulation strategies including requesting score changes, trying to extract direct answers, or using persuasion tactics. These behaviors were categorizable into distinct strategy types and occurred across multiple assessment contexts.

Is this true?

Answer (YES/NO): NO